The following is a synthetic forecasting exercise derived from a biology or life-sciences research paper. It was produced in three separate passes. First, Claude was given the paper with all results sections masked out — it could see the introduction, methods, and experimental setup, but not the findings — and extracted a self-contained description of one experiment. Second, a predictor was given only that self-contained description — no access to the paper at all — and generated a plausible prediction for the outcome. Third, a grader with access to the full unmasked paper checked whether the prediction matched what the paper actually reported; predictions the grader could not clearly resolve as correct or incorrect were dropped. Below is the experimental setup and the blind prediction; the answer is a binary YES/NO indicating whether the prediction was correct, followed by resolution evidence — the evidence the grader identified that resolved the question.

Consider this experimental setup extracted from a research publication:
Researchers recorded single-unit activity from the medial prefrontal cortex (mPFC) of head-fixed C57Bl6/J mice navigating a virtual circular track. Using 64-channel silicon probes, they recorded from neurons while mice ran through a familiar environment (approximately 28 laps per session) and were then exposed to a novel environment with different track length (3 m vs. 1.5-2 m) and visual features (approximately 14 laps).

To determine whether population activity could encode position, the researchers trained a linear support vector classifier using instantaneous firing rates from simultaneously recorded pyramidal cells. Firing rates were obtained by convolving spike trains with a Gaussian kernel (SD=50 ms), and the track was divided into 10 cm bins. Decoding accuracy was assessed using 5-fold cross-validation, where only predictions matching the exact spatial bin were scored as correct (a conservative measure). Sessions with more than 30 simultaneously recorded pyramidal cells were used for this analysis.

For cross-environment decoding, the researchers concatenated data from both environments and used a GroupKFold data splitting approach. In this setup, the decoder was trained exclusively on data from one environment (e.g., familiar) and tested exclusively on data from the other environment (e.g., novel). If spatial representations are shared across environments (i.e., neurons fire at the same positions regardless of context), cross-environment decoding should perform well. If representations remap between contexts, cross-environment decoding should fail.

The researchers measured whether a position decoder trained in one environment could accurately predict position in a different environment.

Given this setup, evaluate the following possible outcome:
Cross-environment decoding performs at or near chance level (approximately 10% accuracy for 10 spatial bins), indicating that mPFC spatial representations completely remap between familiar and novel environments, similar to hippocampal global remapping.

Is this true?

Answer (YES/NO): YES